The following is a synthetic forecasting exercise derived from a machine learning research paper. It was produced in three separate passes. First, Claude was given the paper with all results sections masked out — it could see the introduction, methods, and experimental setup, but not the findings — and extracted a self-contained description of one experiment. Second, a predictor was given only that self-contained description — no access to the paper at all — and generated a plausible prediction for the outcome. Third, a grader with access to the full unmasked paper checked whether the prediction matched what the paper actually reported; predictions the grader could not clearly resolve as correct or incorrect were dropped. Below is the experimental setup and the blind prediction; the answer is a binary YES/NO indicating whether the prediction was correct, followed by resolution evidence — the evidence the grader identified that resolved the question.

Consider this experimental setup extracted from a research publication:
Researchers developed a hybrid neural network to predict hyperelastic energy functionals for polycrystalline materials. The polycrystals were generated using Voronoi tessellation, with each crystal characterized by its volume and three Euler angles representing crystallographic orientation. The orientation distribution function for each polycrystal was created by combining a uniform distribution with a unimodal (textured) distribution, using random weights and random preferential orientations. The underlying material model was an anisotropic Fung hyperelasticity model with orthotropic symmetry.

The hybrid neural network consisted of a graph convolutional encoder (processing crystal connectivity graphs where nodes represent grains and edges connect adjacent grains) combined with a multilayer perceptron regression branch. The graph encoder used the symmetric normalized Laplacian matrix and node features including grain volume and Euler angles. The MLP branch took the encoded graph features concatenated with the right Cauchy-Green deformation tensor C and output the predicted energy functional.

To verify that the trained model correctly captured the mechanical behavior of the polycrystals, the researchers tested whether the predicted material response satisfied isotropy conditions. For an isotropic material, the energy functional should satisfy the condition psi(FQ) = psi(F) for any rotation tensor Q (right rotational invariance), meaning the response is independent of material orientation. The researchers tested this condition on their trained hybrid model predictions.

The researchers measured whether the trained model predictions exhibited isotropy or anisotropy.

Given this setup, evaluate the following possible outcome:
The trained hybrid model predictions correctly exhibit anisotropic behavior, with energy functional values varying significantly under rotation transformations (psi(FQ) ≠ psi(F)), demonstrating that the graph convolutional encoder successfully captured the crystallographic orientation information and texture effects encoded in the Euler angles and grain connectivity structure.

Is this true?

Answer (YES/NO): YES